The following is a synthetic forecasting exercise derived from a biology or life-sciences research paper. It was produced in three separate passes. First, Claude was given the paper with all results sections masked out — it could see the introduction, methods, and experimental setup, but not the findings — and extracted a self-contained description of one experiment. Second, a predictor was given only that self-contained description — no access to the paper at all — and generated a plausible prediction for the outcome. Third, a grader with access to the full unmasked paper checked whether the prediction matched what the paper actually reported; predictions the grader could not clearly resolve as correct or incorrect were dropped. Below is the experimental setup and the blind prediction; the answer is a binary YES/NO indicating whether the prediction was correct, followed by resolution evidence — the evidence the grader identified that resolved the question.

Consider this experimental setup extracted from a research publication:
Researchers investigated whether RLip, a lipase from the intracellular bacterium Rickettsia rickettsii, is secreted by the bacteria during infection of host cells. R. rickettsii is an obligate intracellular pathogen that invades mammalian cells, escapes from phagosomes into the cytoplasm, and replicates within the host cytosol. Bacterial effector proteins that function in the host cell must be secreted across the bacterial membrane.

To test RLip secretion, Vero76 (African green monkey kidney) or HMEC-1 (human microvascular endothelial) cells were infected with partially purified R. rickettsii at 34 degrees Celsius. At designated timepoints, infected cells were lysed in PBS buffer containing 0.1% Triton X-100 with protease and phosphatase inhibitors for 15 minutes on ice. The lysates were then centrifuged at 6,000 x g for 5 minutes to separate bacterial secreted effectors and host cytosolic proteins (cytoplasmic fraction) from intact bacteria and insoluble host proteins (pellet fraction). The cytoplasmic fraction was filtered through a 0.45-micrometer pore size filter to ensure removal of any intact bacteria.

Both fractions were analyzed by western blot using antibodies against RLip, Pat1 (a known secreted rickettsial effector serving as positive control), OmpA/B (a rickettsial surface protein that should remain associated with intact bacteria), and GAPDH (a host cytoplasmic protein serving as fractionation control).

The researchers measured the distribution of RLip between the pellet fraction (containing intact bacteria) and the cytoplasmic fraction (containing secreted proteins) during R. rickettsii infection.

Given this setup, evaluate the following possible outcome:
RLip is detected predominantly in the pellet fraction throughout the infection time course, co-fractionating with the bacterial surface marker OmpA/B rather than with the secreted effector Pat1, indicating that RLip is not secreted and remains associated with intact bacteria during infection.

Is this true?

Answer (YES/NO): NO